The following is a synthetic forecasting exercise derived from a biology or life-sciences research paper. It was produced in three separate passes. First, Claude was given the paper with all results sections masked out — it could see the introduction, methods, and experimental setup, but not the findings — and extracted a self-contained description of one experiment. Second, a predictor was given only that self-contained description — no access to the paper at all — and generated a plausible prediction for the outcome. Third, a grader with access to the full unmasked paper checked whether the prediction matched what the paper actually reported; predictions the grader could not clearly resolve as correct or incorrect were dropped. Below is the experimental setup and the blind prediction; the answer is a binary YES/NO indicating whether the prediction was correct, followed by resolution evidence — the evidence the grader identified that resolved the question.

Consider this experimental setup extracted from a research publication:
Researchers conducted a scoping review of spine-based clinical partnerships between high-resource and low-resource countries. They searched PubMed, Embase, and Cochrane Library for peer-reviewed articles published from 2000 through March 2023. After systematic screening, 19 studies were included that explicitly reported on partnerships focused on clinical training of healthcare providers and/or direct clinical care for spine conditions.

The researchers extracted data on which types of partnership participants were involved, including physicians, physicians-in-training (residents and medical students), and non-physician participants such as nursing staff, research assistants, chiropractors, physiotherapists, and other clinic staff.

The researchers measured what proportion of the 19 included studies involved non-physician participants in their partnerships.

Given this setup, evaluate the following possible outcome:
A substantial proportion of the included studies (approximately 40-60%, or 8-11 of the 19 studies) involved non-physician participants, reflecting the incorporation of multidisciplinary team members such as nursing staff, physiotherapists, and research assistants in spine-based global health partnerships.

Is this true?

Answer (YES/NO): YES